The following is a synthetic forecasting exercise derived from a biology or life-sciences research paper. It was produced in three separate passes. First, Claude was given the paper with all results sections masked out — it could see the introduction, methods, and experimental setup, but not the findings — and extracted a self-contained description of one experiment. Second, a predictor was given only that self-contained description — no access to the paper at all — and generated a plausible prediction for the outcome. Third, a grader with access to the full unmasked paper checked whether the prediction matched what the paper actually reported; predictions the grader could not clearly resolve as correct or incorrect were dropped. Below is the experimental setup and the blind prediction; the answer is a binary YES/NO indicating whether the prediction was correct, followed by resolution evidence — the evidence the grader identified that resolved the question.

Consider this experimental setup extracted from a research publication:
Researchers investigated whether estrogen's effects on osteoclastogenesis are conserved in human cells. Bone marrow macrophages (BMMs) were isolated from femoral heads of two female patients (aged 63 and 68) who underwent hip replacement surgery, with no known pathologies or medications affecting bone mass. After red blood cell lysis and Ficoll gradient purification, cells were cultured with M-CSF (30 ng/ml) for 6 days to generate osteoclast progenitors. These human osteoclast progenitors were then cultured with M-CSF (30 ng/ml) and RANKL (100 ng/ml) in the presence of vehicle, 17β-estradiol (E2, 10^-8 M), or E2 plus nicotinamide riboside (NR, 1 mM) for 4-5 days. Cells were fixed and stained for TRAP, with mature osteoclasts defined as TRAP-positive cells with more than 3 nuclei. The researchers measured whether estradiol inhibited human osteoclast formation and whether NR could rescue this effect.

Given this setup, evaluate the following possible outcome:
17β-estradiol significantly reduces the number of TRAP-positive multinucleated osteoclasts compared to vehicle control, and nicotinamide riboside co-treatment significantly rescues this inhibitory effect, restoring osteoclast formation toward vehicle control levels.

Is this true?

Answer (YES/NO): YES